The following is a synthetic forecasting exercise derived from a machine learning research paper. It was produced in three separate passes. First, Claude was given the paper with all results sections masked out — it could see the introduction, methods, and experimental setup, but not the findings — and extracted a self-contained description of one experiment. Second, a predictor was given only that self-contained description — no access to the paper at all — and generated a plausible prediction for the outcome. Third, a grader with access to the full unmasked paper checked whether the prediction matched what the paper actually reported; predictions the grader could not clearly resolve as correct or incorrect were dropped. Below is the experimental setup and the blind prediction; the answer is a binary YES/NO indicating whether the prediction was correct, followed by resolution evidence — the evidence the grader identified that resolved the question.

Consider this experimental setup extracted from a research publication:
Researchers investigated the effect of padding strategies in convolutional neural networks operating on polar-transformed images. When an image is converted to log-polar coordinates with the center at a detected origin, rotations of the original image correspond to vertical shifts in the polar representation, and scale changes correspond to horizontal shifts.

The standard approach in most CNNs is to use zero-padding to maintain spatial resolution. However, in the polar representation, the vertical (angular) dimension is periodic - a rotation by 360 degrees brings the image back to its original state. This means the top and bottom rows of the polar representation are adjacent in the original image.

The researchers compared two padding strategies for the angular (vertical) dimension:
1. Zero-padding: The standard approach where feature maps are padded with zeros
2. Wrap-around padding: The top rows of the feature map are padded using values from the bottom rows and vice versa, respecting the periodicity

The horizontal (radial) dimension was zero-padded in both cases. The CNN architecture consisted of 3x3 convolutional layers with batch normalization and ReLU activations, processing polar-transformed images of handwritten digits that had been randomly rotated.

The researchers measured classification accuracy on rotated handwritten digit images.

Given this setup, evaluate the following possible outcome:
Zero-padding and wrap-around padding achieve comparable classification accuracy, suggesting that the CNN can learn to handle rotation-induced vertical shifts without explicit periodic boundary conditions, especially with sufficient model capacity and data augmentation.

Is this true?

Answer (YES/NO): NO